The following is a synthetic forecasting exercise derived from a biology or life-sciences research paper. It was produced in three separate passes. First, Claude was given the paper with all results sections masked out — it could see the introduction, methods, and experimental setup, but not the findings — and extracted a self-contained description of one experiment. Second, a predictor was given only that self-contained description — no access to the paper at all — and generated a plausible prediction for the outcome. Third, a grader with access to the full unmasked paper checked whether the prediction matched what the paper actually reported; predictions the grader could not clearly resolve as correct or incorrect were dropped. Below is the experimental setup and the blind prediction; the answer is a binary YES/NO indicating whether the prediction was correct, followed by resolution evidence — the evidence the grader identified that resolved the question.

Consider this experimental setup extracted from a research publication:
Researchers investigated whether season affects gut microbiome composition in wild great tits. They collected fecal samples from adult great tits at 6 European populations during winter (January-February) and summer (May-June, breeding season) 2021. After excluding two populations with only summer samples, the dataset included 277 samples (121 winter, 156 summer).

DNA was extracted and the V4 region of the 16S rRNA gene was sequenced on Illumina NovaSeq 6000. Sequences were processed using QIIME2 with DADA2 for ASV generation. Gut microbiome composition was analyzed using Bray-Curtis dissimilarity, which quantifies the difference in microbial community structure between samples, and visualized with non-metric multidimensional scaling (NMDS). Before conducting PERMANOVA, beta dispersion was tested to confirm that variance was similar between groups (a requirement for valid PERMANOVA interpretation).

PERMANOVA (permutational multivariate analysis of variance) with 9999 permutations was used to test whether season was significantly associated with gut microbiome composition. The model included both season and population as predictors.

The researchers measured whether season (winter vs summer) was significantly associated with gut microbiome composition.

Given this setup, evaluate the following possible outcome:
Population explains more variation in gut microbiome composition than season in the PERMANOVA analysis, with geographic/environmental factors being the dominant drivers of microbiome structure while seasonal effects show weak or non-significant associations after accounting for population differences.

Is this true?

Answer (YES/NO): NO